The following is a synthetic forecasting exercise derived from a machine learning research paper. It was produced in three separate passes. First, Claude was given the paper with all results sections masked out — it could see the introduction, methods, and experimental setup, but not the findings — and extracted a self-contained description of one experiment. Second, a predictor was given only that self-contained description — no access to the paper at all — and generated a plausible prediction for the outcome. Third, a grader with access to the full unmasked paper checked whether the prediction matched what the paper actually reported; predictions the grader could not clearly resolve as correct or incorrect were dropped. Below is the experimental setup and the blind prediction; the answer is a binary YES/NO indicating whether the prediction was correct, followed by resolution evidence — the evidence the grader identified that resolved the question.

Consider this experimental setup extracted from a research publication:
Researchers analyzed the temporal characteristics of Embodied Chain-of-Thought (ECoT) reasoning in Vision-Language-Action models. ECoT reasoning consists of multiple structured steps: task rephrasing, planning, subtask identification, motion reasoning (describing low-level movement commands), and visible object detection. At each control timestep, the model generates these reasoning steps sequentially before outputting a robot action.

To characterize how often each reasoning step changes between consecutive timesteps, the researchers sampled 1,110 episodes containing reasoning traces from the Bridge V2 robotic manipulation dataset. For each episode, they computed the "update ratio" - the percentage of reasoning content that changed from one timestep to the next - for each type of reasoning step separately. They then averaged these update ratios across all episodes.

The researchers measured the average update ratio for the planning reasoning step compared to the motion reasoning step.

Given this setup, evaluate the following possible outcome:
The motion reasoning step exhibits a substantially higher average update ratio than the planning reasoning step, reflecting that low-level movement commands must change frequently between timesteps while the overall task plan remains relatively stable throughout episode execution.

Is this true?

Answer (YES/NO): YES